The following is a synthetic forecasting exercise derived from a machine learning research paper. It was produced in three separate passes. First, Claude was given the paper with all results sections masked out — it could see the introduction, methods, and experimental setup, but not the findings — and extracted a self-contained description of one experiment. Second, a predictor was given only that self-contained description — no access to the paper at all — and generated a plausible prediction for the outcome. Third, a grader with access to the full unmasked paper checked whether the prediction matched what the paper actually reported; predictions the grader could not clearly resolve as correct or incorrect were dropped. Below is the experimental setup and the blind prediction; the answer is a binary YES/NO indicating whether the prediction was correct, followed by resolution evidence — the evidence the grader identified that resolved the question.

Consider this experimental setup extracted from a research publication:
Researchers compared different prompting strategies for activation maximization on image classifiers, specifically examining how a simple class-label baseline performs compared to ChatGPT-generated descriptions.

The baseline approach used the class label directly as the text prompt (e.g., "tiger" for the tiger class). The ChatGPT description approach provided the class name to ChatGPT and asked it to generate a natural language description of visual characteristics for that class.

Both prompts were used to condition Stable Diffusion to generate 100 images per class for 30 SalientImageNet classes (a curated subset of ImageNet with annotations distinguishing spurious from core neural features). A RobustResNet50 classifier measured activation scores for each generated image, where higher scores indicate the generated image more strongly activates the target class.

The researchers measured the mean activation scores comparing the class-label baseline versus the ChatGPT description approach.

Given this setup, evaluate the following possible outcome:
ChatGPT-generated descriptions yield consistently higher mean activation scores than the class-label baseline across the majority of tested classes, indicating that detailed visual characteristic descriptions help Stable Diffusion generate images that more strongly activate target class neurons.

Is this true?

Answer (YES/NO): NO